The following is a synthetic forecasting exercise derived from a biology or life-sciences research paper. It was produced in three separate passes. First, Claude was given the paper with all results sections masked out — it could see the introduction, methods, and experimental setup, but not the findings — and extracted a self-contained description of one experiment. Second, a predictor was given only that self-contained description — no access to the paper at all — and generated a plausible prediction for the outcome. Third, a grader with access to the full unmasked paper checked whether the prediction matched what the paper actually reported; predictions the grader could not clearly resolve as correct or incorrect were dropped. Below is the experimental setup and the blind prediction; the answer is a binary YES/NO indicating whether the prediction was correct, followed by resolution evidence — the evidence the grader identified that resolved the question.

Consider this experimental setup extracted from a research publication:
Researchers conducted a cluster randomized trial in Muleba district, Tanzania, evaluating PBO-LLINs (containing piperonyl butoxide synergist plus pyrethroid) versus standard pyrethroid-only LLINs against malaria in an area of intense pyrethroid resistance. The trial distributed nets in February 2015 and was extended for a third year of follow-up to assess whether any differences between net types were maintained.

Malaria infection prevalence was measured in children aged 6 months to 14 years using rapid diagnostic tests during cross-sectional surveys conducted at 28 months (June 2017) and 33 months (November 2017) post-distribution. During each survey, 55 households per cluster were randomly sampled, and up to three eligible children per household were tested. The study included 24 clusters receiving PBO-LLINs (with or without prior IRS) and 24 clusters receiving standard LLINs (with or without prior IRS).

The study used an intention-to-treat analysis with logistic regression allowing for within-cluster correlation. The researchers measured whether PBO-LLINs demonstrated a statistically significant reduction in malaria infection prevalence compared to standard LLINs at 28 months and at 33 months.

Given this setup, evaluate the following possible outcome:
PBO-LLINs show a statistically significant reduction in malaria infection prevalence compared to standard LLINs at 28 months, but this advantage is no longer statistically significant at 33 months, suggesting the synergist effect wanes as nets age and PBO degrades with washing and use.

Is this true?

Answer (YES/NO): YES